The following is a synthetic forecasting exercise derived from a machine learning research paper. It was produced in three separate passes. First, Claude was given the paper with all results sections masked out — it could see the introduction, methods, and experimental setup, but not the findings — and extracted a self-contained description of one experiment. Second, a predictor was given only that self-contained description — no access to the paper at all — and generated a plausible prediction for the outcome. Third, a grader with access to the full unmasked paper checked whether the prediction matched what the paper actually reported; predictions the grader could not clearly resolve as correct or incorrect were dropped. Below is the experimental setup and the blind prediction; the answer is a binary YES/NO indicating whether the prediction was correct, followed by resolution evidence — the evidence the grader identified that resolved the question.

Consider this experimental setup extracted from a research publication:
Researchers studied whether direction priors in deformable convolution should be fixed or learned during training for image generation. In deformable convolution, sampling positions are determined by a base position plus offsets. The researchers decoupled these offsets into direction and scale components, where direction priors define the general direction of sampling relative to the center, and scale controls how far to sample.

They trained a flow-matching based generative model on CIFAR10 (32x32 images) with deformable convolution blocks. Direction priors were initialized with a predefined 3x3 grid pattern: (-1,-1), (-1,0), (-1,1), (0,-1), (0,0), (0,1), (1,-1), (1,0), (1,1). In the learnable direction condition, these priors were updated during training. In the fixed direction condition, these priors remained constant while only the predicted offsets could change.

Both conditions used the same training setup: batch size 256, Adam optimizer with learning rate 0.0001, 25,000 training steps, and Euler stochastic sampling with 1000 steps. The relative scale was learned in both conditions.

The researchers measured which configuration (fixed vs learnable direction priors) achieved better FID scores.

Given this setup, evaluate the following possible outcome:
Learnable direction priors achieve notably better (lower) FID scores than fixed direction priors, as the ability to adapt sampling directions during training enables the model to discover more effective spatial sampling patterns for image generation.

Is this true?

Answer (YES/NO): NO